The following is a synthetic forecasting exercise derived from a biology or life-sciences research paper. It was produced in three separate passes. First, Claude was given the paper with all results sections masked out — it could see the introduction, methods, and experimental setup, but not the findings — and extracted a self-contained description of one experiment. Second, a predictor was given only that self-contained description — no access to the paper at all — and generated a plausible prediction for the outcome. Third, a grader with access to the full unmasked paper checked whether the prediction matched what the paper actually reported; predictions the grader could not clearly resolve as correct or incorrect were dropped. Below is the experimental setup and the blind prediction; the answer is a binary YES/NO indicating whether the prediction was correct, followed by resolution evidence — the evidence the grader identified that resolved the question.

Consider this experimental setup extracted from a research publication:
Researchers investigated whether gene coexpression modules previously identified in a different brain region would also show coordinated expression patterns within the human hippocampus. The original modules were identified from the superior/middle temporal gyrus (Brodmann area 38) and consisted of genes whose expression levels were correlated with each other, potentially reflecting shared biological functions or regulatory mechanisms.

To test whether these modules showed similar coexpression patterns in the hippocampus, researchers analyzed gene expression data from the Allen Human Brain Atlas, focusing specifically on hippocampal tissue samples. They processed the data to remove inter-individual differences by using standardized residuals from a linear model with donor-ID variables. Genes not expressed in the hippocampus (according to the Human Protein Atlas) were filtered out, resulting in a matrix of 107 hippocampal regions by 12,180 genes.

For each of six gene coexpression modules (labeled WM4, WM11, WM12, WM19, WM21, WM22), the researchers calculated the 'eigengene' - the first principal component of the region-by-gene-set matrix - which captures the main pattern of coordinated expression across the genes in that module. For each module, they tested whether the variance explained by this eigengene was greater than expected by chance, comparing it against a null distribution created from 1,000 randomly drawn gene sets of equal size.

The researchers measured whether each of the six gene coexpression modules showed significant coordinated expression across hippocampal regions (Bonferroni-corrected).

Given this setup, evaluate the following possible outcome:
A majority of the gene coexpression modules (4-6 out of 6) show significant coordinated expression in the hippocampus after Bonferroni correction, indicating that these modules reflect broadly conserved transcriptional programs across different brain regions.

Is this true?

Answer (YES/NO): YES